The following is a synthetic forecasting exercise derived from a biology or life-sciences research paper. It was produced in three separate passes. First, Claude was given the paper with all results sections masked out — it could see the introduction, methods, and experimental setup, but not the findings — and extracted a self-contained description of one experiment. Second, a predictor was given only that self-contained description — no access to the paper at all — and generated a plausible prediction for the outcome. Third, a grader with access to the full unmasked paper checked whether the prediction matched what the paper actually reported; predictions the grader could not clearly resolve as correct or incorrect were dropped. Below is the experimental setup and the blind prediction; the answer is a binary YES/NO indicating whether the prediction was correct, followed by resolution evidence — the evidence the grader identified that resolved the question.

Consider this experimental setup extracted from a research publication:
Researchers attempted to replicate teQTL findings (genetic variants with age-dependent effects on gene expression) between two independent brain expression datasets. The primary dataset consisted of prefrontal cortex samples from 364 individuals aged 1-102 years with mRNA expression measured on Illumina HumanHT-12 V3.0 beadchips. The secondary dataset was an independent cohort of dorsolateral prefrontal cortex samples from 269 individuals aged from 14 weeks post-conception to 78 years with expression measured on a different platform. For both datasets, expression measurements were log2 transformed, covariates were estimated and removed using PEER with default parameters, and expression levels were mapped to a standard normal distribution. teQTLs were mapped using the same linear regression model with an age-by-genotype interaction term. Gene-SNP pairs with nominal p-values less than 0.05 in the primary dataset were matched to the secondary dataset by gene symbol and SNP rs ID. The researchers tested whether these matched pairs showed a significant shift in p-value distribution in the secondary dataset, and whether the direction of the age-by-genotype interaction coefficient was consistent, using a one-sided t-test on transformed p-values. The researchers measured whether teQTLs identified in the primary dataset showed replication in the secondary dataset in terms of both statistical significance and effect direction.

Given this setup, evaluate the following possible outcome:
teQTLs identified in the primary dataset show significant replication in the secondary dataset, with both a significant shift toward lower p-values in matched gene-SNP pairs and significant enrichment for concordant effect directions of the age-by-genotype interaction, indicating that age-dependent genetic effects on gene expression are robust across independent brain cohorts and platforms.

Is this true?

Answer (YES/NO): YES